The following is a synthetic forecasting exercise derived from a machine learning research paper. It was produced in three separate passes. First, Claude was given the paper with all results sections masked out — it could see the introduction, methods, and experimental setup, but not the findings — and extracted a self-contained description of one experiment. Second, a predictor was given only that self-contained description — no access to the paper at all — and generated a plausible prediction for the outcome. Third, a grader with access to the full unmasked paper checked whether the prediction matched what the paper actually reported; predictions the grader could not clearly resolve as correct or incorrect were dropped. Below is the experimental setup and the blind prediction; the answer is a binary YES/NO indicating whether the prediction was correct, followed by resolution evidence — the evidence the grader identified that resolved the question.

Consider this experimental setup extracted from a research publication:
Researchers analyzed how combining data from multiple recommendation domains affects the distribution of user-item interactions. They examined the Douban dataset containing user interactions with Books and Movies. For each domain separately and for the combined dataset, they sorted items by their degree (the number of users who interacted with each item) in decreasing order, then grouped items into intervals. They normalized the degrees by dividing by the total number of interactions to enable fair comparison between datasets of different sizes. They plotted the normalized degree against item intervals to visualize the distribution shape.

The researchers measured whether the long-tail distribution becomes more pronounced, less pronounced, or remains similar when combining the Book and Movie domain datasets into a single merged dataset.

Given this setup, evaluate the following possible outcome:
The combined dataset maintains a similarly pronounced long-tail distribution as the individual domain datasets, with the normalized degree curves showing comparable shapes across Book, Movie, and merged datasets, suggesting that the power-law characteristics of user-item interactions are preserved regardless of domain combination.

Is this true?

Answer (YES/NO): NO